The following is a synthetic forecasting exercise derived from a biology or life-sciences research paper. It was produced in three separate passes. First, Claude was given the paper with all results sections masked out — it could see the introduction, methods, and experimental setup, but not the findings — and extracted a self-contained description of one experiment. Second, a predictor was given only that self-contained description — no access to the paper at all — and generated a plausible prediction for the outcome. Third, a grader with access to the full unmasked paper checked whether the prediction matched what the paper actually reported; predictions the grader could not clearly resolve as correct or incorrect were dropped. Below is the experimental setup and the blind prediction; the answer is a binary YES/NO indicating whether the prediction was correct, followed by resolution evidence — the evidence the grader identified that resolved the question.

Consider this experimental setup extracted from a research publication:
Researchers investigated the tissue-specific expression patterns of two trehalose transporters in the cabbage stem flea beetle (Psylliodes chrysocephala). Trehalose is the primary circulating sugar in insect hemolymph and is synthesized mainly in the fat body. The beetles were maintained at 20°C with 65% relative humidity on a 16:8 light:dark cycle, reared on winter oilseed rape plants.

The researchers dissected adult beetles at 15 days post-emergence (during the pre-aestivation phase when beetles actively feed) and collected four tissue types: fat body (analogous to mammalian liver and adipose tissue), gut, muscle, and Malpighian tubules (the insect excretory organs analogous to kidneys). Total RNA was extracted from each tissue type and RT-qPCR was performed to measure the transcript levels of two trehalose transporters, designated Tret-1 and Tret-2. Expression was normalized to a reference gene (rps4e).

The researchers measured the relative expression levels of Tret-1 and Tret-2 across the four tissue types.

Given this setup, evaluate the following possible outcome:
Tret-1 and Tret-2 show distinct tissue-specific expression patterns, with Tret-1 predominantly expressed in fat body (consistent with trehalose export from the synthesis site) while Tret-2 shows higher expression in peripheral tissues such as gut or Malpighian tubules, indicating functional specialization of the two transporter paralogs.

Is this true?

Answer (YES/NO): YES